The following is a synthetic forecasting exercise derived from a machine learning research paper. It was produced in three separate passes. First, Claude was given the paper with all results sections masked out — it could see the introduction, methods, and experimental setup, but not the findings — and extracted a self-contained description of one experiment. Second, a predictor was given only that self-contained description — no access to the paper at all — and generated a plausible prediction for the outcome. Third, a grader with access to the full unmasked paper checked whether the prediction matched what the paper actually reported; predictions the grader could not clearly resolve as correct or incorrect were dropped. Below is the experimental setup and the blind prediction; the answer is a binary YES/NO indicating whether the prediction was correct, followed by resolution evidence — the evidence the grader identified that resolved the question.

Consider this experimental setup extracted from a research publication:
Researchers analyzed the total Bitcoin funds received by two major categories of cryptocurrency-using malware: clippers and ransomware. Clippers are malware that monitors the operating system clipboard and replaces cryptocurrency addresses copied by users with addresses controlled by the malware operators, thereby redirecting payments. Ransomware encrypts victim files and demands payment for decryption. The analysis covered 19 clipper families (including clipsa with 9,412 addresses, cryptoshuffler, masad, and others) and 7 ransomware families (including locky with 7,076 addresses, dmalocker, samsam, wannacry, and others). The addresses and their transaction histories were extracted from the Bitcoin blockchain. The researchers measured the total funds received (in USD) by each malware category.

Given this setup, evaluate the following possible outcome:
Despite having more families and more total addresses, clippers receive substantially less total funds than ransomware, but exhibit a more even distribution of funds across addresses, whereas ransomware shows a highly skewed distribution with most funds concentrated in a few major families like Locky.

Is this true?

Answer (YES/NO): YES